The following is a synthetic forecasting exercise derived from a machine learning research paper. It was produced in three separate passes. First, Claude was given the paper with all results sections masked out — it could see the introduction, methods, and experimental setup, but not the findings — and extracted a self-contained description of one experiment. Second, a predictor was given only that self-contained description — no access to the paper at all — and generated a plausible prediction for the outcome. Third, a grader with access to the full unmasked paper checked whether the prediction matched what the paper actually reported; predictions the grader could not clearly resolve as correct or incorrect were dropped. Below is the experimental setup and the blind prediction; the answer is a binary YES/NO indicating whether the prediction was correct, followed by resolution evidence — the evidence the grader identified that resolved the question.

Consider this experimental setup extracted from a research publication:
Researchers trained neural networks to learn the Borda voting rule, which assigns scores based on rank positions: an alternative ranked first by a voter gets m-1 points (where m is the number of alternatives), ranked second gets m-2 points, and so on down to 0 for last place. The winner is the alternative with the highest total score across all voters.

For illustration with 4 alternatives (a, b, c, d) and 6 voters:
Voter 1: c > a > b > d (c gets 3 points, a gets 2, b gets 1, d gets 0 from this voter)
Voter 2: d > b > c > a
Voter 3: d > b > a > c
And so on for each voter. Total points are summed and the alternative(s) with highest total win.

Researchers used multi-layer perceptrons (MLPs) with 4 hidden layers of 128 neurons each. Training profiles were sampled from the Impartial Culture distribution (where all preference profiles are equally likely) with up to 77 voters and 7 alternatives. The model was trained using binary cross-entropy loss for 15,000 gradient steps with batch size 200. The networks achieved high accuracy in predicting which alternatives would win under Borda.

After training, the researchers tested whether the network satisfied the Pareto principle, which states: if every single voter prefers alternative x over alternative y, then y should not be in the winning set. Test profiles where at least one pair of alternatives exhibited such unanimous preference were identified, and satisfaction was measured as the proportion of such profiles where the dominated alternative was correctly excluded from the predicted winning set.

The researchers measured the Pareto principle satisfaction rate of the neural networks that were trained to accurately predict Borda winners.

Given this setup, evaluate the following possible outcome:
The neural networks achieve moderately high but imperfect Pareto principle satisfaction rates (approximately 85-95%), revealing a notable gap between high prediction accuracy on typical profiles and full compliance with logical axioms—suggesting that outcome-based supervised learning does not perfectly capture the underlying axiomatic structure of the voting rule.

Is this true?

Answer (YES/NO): NO